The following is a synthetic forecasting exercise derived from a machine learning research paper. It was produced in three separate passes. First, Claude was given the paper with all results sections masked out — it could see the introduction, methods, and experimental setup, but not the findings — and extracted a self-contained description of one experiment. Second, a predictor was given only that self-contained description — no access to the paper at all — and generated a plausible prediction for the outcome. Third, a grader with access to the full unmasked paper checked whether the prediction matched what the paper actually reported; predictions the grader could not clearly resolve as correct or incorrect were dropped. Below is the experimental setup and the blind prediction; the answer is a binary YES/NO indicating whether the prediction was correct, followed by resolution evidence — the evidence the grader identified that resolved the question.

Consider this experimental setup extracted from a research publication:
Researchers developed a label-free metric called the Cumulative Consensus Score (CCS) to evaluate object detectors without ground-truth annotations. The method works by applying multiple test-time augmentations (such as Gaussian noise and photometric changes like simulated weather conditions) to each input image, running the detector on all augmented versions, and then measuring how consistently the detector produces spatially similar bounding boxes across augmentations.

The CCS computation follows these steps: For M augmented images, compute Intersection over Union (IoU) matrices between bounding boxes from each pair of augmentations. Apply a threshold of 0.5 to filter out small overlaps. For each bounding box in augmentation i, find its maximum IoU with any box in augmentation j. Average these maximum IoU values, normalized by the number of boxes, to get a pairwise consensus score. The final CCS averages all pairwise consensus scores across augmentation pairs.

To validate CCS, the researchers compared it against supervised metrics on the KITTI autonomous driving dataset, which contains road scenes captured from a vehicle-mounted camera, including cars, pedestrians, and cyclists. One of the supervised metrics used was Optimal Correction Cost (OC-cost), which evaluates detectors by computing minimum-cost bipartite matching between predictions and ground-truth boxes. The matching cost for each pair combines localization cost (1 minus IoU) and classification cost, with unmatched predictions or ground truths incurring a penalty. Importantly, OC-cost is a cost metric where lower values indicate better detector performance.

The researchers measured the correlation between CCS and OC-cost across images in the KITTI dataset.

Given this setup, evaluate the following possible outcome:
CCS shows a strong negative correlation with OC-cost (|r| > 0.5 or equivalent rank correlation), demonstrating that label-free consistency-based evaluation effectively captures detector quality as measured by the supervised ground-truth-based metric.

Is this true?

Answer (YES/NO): NO